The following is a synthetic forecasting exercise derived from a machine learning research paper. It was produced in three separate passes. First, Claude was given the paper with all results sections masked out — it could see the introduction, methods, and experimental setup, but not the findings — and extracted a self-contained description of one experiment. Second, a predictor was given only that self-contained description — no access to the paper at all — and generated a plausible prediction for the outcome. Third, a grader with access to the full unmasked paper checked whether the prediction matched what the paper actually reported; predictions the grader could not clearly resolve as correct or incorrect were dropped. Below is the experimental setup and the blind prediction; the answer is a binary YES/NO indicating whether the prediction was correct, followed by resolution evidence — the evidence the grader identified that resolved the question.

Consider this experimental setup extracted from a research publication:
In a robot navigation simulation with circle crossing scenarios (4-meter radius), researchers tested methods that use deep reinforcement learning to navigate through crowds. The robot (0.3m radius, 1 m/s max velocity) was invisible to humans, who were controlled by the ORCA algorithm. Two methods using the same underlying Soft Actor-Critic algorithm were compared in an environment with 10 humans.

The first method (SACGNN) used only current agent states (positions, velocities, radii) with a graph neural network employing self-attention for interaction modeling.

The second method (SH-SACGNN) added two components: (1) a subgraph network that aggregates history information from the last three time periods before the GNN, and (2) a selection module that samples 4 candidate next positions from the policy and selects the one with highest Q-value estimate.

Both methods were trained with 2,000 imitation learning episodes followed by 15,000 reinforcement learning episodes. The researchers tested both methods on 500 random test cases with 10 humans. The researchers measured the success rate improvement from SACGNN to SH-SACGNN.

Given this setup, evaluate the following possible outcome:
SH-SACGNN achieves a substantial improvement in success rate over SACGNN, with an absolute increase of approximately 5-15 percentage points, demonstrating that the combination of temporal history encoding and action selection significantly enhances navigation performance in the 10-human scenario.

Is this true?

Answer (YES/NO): NO